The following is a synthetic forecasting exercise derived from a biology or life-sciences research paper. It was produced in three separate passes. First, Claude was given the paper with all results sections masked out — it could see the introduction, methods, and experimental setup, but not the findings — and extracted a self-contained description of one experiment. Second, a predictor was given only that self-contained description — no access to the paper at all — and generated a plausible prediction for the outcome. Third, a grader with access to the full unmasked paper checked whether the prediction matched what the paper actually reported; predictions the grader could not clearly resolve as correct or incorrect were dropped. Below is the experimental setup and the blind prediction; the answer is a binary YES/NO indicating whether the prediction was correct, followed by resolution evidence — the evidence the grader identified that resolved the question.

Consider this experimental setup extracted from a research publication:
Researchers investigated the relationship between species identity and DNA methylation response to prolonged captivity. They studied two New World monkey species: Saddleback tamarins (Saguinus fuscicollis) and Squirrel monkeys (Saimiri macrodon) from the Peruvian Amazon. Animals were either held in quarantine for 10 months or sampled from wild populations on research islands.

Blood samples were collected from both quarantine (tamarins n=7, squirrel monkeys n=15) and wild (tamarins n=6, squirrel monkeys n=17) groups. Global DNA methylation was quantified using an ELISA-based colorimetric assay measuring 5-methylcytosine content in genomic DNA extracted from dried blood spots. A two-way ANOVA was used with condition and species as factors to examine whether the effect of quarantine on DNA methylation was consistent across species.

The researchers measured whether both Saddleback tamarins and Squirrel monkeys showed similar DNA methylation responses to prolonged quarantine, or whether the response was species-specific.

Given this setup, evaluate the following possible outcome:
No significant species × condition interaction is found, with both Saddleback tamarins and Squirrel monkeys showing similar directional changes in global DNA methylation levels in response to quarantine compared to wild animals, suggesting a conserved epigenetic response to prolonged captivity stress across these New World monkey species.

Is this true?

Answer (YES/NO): YES